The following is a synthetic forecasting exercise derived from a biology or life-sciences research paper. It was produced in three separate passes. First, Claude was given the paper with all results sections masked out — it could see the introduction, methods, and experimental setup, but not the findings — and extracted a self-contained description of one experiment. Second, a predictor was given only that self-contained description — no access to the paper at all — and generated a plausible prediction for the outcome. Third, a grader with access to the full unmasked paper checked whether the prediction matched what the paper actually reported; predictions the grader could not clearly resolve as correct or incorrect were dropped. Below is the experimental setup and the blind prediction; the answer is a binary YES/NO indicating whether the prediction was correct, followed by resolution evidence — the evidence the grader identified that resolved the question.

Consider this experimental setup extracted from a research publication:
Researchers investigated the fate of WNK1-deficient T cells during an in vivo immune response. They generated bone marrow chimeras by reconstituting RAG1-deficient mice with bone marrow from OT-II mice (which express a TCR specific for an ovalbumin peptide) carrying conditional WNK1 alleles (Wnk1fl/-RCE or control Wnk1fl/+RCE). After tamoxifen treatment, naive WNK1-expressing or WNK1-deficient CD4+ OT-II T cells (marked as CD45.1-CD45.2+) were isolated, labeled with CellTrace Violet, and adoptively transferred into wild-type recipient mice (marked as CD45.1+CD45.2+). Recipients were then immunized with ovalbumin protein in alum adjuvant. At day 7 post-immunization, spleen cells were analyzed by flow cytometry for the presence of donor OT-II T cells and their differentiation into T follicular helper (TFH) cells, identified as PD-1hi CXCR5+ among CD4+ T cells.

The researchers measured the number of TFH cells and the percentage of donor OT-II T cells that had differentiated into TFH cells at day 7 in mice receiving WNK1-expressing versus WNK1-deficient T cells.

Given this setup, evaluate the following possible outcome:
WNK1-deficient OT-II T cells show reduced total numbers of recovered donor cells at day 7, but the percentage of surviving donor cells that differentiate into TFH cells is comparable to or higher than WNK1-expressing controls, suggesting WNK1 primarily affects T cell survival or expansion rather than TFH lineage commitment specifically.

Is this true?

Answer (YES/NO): NO